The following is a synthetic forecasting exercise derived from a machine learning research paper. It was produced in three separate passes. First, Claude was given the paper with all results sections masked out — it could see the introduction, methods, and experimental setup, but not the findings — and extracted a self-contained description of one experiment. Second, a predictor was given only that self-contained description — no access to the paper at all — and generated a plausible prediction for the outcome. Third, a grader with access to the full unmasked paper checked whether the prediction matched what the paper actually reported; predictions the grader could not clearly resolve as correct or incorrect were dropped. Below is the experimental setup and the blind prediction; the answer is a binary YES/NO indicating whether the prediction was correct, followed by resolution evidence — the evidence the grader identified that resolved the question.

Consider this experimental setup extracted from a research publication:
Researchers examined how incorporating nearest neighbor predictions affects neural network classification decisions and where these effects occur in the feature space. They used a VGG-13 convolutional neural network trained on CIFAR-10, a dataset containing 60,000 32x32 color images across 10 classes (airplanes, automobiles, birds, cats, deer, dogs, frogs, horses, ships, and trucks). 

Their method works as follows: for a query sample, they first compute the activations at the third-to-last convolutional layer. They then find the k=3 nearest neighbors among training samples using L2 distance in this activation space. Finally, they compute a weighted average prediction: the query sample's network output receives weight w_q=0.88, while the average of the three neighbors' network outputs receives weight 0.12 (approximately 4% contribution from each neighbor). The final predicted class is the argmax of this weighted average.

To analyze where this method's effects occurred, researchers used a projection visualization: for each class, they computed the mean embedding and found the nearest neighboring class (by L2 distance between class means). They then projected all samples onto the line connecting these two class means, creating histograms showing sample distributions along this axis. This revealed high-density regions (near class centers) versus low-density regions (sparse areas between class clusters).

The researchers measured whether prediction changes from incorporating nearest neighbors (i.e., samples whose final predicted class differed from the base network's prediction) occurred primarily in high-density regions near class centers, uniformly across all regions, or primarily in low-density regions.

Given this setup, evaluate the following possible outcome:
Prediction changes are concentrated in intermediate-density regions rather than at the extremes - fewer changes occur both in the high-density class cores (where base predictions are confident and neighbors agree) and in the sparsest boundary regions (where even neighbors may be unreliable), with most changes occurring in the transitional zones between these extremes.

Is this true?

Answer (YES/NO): NO